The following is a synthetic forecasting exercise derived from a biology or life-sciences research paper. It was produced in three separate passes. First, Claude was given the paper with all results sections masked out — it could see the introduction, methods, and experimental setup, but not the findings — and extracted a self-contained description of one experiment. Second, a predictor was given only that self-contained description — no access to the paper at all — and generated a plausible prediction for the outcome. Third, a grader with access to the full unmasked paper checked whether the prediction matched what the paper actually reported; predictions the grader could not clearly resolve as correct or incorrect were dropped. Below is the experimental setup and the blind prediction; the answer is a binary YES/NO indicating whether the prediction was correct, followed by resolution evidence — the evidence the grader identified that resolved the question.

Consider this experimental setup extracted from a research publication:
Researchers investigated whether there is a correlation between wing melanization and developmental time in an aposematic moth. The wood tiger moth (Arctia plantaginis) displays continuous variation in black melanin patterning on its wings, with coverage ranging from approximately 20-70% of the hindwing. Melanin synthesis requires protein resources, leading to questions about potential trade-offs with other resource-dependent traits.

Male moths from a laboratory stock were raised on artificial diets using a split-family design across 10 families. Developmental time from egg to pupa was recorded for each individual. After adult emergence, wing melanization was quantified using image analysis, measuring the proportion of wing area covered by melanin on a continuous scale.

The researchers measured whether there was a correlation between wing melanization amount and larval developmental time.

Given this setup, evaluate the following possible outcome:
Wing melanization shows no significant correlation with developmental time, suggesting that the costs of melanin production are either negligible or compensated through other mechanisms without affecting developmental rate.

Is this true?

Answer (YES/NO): YES